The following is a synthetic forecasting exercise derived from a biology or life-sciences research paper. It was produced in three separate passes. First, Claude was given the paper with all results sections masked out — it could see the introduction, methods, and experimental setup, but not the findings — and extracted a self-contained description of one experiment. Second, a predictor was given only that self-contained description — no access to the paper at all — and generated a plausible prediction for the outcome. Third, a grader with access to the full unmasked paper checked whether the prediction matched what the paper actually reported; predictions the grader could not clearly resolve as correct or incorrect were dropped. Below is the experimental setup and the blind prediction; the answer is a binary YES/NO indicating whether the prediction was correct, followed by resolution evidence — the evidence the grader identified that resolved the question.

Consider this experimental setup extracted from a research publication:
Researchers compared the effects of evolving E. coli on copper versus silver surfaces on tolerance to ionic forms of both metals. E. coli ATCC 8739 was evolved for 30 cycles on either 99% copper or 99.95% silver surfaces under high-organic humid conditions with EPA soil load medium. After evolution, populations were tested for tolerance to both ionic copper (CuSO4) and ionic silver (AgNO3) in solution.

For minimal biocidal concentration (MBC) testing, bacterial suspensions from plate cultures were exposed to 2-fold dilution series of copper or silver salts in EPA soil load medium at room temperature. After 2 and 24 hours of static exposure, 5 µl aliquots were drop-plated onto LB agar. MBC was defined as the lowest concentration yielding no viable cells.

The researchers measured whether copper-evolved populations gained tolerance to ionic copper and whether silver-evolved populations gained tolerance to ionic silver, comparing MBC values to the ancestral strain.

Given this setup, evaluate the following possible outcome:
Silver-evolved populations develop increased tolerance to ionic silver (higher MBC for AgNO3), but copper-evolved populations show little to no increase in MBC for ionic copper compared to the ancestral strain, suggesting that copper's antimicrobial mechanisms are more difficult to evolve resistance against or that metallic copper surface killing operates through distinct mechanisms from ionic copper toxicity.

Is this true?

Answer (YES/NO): NO